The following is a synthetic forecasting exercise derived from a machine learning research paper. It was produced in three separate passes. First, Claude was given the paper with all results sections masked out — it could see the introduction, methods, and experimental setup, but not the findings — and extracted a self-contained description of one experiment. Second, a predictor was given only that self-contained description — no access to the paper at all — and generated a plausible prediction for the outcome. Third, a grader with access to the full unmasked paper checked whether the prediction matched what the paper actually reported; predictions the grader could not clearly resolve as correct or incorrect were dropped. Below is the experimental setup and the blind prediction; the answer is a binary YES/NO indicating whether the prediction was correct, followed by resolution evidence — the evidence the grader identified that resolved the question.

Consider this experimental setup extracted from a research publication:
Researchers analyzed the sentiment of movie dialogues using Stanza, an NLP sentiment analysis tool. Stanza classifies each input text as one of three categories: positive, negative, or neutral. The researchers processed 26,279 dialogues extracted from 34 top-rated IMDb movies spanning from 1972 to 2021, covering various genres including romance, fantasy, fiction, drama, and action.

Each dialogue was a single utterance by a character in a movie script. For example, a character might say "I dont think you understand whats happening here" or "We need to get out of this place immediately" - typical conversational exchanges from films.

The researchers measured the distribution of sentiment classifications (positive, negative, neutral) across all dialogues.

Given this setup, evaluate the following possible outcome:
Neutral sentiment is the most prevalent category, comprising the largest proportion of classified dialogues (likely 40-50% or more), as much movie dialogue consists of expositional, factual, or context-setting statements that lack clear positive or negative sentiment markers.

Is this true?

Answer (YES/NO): YES